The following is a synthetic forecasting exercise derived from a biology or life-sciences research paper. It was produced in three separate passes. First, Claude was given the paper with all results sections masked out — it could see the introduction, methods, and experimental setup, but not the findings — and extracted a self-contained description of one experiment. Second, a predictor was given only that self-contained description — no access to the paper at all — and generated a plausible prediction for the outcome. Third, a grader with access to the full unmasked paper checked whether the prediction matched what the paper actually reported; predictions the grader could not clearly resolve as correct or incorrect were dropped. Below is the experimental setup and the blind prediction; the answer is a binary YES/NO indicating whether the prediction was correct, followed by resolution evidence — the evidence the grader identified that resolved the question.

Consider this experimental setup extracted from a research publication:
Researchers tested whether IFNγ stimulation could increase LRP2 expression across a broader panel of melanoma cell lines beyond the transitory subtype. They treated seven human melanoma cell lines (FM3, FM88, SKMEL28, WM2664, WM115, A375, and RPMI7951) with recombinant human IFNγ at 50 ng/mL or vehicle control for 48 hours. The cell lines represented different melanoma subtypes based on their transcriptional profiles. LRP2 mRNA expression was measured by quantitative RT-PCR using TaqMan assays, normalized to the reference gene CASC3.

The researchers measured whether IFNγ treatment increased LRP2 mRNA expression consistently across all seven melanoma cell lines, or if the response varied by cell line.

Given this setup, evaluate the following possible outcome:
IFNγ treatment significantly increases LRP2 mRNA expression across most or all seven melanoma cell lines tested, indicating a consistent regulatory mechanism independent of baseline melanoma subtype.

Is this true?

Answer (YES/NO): YES